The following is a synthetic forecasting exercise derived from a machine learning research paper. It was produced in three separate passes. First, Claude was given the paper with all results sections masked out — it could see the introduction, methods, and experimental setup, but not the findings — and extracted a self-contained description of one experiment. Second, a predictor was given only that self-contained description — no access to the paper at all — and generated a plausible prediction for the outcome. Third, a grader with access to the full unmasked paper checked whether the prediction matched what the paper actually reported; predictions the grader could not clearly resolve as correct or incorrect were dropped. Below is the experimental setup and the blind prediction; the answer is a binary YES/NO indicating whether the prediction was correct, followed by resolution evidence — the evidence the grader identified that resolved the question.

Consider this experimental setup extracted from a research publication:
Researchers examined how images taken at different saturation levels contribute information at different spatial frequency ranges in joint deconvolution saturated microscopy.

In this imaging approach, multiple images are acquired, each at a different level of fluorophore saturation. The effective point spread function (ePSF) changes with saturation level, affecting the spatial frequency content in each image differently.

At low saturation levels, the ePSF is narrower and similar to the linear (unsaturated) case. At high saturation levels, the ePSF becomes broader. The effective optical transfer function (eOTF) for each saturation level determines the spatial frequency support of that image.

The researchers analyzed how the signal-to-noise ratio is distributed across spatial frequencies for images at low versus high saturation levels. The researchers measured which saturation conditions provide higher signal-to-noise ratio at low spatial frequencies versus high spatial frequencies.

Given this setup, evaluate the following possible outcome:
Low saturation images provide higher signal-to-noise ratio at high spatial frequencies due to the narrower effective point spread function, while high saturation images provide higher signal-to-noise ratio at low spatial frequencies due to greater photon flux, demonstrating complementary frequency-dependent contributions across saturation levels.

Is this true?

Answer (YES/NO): NO